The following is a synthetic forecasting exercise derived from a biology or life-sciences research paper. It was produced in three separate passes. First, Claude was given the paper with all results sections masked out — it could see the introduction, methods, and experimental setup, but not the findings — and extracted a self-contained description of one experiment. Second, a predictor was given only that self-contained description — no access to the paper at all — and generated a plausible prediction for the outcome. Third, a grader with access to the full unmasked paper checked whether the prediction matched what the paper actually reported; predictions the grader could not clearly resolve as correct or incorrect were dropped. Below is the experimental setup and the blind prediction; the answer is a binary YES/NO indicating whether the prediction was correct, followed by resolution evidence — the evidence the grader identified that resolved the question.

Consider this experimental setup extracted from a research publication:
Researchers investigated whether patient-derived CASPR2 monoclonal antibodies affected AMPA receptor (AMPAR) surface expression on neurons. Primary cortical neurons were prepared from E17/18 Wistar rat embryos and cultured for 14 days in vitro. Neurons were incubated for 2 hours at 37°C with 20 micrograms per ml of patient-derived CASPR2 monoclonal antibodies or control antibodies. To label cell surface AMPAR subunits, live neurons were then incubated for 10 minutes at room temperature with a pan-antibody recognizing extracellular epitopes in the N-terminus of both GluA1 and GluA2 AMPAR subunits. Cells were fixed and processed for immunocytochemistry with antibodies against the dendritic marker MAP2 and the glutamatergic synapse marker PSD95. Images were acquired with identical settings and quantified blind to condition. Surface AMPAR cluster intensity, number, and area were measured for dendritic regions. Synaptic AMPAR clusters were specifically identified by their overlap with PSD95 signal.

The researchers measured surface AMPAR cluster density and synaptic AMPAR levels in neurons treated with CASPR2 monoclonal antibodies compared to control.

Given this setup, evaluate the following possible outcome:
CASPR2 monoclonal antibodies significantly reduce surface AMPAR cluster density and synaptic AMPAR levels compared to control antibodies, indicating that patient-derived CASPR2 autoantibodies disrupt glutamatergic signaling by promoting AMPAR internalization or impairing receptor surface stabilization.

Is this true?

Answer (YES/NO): NO